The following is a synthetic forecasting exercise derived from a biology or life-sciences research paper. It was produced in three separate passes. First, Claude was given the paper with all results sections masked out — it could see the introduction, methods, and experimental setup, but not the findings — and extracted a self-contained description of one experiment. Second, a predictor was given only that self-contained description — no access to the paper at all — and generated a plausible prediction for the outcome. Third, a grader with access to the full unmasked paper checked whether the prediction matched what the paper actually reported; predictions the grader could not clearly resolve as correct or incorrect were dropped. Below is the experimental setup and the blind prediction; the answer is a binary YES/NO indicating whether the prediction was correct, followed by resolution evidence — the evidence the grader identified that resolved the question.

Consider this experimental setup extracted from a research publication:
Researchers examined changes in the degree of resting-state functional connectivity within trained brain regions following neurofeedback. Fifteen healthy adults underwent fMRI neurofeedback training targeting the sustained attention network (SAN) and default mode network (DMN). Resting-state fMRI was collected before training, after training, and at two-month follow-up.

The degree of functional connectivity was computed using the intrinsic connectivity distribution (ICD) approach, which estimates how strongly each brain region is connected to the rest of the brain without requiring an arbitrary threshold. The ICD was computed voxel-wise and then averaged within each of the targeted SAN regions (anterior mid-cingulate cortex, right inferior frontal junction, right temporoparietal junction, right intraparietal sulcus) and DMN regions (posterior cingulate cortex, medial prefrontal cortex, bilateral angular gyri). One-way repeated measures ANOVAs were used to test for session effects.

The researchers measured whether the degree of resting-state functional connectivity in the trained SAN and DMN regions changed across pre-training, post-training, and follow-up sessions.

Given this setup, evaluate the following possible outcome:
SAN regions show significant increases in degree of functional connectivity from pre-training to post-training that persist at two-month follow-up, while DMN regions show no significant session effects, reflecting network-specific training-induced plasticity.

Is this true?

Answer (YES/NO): NO